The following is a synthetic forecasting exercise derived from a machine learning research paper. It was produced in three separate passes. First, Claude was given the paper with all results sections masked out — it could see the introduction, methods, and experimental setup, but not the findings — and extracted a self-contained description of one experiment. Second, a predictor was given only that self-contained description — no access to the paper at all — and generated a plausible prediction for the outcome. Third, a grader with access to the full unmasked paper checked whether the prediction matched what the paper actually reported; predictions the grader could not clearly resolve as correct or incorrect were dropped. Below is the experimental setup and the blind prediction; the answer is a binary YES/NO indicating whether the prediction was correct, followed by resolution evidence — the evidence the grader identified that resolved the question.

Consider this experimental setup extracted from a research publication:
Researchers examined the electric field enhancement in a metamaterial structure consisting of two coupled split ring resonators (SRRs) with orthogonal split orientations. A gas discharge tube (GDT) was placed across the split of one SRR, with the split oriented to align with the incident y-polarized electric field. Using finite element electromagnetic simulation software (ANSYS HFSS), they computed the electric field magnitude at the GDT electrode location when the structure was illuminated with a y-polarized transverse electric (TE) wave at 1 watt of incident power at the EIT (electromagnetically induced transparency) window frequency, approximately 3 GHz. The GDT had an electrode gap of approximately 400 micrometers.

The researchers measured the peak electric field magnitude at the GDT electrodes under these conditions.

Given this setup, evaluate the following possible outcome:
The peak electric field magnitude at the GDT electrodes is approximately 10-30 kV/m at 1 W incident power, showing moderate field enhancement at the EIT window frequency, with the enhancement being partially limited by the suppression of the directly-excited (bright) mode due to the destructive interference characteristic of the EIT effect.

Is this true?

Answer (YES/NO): NO